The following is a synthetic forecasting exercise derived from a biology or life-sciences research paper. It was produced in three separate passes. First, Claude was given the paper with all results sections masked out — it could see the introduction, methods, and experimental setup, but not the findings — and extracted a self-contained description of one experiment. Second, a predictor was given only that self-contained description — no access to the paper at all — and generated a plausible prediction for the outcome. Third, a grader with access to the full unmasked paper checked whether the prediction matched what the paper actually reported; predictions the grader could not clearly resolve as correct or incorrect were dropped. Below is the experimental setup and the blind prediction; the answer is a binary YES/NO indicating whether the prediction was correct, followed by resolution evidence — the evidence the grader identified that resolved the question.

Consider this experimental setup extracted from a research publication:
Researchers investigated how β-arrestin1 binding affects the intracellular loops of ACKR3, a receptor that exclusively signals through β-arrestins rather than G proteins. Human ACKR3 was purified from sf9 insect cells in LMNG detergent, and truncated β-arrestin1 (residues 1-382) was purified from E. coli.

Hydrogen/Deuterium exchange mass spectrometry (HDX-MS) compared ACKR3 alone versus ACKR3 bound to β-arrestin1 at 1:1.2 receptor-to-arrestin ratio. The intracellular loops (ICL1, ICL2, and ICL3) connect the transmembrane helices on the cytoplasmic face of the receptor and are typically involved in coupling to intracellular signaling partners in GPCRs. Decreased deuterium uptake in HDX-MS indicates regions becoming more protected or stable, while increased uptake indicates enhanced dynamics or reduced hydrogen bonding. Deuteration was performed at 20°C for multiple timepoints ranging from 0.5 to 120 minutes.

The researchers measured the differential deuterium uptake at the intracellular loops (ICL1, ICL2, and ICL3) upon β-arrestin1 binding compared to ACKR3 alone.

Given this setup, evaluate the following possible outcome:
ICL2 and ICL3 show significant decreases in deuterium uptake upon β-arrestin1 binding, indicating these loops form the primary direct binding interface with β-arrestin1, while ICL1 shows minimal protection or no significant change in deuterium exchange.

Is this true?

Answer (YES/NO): NO